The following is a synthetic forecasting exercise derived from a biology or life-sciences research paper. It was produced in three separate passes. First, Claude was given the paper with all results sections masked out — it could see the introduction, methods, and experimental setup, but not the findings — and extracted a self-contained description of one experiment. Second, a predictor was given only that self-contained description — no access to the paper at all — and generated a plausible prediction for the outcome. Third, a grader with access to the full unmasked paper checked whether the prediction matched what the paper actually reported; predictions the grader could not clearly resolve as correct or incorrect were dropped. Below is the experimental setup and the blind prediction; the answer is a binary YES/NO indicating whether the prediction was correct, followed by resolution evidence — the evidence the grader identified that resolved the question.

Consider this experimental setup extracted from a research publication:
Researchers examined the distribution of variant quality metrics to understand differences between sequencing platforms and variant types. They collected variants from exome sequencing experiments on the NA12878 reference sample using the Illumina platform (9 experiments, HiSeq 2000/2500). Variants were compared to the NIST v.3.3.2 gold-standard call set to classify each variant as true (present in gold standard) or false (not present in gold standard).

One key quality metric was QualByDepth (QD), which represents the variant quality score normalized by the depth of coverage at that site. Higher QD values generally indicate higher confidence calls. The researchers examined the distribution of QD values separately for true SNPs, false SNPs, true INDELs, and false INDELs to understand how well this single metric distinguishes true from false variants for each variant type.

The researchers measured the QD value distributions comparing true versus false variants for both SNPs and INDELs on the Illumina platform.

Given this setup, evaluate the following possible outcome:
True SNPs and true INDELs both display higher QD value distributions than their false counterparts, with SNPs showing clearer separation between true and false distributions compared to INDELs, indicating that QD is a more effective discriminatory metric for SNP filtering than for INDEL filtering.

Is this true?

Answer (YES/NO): NO